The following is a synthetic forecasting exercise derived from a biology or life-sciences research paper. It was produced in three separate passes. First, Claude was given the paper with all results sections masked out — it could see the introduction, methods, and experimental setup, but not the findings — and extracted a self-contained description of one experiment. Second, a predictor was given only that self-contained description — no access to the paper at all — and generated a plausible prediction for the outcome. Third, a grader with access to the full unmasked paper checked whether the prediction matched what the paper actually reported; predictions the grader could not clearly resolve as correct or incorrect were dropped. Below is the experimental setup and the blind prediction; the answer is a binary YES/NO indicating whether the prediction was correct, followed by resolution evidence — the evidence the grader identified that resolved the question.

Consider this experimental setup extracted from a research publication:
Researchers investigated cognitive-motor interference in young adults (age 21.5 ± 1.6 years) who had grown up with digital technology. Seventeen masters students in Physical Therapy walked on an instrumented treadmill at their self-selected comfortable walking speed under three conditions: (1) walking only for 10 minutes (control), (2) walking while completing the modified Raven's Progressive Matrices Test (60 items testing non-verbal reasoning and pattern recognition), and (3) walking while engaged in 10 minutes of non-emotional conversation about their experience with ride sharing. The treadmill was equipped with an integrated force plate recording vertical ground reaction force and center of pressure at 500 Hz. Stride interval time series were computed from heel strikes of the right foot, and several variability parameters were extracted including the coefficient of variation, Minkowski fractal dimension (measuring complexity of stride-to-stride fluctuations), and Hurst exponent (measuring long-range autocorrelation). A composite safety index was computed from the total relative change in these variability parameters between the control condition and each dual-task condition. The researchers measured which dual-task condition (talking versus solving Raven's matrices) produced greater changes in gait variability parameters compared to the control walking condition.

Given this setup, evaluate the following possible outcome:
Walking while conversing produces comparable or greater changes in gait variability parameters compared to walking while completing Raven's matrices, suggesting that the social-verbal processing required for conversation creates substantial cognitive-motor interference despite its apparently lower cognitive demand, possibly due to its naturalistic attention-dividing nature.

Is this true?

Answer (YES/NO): YES